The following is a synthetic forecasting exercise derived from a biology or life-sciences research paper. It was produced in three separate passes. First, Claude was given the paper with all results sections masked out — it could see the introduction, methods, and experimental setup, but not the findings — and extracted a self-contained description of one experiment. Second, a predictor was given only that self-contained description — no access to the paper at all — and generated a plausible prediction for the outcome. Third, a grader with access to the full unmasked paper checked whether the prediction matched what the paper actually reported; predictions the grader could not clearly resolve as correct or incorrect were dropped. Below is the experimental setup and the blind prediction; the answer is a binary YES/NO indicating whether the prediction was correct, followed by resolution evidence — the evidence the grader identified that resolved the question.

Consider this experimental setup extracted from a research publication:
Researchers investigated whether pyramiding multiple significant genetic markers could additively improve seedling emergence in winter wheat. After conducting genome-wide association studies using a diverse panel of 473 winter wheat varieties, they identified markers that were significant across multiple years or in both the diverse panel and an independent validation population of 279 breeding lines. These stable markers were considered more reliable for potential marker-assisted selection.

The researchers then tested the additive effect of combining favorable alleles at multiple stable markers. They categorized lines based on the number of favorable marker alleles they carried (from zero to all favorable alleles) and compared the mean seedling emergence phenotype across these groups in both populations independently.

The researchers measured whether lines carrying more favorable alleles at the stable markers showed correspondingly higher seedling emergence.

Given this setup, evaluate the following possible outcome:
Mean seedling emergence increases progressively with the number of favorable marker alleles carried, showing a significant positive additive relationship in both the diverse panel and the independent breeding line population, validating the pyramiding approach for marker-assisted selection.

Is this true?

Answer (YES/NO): NO